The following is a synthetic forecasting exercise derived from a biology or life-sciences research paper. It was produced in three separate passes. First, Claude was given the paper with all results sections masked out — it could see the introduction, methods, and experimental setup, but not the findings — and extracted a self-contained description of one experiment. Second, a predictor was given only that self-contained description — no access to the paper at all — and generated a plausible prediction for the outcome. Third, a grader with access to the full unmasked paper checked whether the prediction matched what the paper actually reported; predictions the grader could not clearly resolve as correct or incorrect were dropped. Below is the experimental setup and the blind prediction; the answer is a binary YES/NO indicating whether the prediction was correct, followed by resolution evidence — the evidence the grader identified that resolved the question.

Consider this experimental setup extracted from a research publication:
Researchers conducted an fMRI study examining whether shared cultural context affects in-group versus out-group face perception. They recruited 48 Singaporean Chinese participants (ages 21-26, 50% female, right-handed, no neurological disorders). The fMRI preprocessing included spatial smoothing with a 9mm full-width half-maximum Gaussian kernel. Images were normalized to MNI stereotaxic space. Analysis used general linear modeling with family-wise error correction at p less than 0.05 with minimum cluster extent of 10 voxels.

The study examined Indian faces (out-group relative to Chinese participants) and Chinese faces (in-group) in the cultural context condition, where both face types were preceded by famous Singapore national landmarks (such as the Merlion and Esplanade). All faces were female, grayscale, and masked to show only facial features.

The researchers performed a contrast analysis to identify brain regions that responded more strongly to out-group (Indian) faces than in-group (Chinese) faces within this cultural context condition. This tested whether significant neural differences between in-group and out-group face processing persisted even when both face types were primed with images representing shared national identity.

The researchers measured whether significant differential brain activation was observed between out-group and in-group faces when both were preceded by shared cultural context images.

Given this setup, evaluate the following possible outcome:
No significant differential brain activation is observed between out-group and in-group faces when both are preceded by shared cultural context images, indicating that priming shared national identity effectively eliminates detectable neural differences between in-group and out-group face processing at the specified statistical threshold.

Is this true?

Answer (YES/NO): YES